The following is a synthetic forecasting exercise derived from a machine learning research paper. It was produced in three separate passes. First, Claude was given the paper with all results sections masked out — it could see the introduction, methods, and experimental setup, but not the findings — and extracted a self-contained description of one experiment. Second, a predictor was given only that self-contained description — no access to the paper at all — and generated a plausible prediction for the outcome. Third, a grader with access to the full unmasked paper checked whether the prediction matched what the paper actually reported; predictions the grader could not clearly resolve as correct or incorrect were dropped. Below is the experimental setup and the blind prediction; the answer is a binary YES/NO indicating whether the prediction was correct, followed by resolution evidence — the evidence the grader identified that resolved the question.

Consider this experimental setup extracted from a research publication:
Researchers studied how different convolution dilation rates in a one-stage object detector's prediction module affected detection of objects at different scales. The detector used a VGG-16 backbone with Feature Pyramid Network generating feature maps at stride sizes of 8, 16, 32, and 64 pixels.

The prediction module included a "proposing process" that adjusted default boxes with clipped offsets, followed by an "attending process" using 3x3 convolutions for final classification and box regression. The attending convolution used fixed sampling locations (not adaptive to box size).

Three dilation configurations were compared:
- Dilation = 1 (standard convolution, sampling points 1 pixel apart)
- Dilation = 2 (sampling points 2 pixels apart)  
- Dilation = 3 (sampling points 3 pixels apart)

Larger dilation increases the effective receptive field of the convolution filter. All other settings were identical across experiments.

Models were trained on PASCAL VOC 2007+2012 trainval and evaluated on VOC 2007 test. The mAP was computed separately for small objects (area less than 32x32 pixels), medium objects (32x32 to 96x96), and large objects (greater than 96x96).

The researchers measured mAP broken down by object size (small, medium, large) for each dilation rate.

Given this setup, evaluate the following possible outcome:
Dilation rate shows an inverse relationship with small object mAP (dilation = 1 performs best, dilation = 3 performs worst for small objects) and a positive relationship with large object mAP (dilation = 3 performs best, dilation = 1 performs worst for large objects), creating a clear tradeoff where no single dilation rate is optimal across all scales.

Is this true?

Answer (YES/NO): NO